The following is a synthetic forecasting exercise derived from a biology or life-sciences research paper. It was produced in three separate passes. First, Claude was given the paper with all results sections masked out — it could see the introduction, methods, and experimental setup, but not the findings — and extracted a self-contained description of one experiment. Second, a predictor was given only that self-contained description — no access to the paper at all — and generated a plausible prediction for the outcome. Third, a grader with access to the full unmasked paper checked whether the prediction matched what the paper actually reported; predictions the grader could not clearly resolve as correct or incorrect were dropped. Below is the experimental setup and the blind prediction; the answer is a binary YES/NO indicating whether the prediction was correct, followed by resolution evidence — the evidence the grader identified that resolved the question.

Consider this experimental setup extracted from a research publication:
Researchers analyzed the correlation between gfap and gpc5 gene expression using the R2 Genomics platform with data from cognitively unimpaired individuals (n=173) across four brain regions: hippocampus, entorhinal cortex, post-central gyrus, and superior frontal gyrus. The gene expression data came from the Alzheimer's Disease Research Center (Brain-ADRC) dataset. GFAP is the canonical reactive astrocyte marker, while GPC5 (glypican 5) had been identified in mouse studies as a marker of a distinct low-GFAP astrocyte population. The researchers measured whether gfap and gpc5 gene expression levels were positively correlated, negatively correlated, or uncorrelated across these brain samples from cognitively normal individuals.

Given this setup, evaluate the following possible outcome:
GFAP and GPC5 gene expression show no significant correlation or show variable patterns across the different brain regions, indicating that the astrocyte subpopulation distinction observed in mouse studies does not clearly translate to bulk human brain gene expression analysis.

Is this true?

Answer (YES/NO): NO